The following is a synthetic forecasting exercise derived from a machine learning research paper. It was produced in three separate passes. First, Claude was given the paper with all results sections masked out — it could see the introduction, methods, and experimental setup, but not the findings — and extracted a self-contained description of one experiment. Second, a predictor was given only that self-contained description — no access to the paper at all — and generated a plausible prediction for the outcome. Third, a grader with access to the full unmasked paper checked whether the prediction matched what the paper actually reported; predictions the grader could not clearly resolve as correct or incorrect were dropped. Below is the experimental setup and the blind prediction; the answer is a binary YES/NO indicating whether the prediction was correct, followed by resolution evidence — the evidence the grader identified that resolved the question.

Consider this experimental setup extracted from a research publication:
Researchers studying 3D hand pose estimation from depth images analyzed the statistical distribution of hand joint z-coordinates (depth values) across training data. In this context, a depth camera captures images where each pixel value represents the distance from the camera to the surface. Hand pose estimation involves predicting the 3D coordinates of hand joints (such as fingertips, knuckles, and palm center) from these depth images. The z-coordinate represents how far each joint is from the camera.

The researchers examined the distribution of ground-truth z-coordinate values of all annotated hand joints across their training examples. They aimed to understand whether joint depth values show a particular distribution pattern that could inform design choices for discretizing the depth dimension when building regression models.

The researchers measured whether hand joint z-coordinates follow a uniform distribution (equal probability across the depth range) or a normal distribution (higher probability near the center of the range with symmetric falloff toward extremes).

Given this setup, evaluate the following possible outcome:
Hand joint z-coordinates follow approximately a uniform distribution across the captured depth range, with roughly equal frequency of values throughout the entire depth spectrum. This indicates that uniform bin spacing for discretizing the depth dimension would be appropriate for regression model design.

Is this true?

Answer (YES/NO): NO